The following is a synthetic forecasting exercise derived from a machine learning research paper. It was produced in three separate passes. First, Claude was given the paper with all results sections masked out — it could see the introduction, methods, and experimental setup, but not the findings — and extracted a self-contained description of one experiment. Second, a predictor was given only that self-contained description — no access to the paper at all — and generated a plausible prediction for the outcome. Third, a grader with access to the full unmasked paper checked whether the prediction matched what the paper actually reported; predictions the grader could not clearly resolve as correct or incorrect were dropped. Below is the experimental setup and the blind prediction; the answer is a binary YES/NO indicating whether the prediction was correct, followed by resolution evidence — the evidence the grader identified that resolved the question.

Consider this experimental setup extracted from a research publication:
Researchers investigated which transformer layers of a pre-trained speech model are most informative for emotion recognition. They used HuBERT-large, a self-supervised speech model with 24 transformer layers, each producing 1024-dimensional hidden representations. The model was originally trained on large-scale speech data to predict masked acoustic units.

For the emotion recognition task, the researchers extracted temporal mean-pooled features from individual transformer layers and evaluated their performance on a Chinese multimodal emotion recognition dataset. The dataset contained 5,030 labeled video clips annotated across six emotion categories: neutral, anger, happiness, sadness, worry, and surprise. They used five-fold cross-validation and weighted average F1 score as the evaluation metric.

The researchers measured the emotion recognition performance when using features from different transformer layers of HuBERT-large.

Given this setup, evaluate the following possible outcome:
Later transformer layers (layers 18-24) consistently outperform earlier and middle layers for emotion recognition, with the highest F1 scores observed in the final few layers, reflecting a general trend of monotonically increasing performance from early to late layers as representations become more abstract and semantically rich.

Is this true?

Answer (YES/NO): NO